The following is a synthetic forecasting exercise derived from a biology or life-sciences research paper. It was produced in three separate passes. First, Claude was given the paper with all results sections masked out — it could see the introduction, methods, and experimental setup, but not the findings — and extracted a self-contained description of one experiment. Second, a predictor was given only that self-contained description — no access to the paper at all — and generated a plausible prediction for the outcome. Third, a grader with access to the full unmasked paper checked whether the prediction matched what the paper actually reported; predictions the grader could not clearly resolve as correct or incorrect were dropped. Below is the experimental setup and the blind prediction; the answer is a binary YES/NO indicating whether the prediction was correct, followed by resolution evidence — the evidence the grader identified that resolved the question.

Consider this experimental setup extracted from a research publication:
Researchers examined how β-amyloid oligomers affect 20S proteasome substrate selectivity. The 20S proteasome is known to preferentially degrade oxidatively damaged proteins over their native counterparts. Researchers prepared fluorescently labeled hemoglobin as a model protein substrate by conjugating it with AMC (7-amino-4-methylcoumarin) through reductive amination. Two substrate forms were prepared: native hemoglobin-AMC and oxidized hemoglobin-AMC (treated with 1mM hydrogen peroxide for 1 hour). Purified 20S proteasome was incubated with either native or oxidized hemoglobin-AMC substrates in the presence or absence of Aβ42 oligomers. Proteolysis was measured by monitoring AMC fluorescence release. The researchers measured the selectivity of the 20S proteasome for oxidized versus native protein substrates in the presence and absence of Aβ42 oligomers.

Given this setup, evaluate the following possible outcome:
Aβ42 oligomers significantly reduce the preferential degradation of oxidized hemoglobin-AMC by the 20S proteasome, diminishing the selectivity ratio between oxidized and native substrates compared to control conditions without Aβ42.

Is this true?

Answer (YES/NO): NO